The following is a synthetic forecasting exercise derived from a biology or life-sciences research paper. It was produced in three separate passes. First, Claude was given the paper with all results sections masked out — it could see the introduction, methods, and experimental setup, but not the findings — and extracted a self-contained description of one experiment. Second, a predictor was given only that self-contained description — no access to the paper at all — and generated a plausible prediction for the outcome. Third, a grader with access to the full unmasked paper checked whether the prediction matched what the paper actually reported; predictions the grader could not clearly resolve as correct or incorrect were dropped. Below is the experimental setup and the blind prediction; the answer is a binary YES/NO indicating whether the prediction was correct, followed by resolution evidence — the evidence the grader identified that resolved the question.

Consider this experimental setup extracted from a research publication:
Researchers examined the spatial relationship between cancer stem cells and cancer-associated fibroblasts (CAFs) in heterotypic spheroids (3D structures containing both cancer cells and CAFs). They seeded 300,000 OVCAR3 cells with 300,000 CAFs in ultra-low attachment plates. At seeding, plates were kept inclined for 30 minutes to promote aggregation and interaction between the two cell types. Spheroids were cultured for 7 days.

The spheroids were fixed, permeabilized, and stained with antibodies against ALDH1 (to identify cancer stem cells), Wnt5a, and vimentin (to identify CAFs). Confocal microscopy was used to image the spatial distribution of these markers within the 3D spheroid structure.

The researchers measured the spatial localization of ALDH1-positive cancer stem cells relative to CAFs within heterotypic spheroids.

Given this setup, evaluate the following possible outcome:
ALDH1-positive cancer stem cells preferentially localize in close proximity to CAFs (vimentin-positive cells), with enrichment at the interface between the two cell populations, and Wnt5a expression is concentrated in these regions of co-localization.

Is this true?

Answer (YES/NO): YES